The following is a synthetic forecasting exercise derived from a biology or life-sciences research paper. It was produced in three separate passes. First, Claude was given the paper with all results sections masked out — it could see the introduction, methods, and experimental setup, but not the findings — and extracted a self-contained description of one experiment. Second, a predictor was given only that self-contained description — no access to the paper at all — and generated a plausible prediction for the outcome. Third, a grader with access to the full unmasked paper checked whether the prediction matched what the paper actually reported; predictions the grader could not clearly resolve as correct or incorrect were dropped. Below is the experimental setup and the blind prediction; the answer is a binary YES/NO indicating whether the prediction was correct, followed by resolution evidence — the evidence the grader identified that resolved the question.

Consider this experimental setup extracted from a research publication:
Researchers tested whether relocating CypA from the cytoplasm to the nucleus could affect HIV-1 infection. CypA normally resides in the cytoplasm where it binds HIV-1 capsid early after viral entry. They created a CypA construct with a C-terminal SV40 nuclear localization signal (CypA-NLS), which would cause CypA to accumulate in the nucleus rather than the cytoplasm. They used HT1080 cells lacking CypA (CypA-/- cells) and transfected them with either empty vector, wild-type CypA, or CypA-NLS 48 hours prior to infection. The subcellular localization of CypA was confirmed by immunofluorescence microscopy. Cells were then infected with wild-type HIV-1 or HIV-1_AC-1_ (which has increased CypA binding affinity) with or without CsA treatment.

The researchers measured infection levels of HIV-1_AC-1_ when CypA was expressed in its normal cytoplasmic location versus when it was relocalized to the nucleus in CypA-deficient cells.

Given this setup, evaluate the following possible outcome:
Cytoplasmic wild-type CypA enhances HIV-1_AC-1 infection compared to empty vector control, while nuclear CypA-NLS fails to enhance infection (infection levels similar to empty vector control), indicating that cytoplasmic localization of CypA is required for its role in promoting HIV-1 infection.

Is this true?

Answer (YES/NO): NO